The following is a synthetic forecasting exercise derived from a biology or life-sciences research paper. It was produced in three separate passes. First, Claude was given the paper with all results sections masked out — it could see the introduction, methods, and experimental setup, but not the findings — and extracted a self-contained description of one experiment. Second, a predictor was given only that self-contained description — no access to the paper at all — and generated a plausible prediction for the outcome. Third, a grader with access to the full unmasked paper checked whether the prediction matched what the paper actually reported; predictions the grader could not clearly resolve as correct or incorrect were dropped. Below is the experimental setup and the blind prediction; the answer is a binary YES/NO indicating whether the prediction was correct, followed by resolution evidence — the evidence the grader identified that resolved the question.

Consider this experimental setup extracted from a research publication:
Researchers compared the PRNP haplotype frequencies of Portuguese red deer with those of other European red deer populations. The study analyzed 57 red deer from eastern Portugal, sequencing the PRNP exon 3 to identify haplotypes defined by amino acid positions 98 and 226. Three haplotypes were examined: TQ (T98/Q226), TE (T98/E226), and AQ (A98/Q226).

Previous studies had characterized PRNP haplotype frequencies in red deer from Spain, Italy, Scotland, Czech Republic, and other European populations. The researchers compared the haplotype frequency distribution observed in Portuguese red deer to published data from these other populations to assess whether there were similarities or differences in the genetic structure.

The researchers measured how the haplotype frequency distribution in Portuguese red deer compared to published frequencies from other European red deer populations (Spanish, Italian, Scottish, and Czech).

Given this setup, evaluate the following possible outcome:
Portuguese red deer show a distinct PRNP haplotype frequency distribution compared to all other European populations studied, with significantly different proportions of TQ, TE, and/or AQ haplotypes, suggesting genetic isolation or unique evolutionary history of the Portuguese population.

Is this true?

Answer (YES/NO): NO